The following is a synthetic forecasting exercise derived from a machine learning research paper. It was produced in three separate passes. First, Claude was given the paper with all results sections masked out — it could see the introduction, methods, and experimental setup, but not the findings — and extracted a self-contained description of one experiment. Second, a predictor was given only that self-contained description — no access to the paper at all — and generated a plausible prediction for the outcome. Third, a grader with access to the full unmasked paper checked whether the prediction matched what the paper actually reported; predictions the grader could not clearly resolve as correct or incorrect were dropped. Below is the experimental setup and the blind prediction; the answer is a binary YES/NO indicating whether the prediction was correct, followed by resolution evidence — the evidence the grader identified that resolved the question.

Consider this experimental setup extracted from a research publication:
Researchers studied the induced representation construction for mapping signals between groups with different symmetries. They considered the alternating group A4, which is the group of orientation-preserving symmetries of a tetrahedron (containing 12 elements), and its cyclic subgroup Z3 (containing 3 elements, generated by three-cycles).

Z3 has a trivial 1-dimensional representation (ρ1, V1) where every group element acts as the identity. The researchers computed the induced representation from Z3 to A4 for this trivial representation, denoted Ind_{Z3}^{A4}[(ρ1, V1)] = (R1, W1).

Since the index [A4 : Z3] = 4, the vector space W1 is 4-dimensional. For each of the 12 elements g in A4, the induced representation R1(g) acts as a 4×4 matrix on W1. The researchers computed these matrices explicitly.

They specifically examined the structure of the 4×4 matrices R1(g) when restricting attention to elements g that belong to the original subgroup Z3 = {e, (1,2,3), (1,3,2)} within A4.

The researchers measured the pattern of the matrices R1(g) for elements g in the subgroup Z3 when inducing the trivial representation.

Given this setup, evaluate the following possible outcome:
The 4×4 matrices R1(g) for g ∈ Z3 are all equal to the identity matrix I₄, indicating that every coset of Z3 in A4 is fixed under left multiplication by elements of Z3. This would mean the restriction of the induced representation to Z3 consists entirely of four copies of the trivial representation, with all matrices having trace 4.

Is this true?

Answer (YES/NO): NO